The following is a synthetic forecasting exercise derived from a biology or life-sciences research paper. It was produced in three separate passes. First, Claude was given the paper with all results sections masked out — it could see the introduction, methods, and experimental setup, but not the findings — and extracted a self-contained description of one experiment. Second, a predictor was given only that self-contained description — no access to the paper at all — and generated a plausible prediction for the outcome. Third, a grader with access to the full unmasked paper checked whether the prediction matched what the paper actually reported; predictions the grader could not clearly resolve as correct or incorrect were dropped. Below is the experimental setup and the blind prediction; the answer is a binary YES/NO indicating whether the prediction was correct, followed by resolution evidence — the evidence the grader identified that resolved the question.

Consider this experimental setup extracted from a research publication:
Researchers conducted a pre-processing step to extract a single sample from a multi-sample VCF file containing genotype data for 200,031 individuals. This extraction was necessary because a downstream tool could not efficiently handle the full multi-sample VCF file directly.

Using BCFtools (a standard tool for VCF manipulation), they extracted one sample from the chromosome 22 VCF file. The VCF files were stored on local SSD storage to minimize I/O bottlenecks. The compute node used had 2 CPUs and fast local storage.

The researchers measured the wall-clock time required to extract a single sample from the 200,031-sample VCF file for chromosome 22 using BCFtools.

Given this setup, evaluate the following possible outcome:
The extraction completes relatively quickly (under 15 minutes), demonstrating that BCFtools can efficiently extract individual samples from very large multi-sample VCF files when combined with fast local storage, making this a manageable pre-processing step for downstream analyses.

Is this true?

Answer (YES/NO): NO